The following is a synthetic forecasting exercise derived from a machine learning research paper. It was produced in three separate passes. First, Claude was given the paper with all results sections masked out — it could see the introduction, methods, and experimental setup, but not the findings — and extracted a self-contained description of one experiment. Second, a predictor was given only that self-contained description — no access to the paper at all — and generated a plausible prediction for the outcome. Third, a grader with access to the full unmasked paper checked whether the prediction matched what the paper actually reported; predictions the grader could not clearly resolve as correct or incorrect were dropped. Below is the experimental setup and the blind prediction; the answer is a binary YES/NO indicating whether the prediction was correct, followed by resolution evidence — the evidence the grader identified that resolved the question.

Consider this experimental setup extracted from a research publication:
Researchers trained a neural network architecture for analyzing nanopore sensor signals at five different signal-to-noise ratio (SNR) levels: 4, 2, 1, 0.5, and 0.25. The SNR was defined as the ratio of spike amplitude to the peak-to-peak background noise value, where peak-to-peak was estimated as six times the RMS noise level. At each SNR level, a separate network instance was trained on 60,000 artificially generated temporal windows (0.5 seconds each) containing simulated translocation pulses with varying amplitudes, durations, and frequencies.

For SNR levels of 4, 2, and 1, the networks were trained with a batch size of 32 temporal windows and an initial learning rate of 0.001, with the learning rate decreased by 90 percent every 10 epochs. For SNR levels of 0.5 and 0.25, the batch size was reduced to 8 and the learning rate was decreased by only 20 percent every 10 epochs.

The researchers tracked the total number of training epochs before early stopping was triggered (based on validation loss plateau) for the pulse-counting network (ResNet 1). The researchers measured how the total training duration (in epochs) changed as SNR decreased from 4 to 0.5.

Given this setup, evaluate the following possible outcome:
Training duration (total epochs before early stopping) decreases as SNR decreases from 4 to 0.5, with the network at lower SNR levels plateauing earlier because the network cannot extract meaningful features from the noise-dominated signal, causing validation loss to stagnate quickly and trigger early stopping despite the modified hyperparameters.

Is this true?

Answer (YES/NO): NO